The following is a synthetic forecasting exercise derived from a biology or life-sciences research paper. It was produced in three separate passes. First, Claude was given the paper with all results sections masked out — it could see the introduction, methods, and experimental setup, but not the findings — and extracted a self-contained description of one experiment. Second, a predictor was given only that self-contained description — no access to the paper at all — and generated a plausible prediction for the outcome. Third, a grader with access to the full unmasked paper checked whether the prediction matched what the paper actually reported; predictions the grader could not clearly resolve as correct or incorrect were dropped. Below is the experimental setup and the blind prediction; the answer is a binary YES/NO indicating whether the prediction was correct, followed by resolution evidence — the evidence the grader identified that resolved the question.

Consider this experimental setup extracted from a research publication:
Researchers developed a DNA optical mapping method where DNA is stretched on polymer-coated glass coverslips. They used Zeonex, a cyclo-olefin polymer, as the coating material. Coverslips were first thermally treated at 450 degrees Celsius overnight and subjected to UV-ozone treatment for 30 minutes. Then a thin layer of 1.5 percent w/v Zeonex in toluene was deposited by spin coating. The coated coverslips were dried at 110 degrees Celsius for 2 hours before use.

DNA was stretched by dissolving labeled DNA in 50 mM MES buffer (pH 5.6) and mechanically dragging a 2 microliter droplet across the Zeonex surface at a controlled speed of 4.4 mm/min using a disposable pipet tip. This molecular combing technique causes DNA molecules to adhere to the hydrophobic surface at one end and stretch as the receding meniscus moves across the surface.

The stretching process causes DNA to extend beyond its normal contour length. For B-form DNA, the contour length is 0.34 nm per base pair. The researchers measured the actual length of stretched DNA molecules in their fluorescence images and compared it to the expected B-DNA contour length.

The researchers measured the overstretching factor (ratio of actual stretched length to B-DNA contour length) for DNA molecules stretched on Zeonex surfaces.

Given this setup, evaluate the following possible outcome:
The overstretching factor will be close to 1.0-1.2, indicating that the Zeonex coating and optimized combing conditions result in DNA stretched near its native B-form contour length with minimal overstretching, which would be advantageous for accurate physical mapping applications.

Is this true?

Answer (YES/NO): NO